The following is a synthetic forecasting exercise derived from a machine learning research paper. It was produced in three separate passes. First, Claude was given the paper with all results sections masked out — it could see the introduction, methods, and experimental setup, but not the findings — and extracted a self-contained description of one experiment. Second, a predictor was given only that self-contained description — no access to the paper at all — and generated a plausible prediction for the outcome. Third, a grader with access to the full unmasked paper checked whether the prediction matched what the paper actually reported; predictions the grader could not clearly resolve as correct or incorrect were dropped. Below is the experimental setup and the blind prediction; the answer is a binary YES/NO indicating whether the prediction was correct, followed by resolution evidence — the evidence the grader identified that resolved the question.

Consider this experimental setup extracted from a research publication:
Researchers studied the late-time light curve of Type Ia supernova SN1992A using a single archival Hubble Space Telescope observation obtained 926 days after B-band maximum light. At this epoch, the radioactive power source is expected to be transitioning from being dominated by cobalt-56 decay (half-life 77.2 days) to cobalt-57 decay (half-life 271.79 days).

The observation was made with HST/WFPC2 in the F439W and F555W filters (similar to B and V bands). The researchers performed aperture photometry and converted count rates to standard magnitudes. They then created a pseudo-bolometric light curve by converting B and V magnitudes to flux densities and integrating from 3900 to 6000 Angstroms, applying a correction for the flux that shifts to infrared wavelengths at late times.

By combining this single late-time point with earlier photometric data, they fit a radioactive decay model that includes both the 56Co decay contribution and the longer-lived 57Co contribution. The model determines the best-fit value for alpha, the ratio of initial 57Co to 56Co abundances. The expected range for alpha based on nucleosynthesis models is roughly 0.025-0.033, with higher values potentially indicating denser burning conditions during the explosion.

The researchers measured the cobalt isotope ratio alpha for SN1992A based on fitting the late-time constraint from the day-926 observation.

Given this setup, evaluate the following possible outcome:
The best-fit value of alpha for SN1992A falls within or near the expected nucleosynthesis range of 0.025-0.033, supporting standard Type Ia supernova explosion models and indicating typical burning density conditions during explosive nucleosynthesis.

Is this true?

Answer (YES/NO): NO